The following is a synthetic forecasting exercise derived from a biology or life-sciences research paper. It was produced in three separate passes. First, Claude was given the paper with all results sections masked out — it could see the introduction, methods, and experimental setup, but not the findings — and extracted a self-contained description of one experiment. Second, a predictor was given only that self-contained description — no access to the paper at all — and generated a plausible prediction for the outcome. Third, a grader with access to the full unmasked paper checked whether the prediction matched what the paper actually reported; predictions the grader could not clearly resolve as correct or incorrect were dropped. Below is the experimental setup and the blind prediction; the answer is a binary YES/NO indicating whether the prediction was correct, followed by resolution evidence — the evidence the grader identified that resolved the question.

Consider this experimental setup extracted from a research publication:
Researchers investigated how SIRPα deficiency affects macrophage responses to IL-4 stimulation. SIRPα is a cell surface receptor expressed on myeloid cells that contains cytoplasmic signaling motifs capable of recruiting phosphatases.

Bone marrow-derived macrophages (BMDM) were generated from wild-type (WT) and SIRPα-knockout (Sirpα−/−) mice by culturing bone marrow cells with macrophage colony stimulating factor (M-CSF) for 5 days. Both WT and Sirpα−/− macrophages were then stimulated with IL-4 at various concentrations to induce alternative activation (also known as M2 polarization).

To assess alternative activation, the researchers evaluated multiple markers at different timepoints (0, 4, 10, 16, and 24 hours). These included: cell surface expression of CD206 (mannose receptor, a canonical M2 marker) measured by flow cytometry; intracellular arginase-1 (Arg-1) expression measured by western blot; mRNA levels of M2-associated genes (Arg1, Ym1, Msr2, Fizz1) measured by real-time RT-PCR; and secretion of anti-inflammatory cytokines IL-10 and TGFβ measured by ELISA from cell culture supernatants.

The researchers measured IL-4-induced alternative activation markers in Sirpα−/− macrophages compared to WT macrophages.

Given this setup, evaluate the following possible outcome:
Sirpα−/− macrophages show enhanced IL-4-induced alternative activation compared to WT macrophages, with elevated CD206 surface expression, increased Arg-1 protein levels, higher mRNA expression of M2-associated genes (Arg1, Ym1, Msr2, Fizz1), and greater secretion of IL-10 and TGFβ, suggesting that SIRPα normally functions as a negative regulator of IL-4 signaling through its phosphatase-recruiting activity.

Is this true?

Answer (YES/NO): NO